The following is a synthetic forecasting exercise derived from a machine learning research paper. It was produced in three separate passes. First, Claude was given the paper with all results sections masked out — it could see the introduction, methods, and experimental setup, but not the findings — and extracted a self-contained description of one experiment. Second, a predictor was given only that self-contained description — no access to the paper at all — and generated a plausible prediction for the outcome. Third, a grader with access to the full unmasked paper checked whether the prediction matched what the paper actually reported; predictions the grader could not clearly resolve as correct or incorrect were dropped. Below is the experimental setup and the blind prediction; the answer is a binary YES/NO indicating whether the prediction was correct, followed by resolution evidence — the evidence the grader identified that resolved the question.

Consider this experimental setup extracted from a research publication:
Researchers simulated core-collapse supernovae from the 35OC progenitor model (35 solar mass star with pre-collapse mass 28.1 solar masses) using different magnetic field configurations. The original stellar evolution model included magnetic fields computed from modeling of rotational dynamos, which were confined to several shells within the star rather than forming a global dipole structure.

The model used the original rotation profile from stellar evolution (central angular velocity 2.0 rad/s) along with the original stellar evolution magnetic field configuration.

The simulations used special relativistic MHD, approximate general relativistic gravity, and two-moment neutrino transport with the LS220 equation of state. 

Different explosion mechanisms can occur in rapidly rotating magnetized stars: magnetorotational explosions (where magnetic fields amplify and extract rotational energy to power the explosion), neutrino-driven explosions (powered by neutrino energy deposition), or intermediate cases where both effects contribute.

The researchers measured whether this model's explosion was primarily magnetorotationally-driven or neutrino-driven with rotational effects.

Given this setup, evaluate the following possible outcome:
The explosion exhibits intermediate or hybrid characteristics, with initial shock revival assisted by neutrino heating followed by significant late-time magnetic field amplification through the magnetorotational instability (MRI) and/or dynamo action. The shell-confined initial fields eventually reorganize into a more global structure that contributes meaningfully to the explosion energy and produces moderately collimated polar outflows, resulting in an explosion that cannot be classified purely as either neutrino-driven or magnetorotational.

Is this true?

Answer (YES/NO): NO